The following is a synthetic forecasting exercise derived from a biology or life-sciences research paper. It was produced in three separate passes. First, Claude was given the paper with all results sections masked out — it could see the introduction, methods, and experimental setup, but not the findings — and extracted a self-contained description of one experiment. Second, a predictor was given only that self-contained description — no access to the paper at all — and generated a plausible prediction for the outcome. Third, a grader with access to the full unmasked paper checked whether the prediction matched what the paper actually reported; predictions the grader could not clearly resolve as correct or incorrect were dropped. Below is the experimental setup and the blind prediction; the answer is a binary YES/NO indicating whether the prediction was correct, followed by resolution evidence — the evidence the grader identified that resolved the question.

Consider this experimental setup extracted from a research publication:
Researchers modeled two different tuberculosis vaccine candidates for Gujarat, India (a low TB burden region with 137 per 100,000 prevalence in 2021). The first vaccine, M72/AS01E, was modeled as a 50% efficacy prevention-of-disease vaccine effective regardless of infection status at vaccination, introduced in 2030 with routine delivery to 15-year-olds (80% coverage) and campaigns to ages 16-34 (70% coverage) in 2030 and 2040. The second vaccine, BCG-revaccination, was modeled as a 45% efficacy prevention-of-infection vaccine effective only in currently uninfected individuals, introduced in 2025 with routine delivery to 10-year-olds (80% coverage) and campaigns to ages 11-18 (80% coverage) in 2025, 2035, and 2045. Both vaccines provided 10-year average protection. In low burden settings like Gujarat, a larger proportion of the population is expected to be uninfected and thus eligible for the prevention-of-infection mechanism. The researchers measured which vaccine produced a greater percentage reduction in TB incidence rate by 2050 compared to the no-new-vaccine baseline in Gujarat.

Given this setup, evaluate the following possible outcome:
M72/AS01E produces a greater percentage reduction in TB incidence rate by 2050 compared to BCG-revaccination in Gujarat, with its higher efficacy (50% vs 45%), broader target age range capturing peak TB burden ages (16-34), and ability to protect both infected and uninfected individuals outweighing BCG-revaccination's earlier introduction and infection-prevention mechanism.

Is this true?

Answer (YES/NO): YES